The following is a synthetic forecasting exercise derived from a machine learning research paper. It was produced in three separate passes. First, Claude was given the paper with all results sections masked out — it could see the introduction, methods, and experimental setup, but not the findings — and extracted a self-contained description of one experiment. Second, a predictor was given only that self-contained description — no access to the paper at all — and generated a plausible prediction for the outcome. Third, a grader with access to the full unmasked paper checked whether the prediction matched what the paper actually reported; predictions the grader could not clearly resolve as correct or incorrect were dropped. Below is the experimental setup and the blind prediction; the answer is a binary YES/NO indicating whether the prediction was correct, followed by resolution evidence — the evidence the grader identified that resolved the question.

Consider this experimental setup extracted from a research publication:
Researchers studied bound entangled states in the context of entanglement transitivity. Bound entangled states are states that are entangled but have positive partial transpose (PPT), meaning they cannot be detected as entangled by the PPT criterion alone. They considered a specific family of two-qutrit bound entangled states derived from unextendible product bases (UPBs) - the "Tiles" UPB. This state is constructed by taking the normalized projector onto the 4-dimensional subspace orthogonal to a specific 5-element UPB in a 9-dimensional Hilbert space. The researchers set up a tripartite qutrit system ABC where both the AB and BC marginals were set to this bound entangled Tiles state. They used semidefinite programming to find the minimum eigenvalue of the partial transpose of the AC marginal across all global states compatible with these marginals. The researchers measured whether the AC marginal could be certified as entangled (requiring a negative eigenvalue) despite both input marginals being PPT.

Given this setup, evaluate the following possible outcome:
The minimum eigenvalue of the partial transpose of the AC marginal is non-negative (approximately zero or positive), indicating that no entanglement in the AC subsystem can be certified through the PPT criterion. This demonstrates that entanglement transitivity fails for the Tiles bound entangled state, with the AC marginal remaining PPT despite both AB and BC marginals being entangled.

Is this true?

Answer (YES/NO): NO